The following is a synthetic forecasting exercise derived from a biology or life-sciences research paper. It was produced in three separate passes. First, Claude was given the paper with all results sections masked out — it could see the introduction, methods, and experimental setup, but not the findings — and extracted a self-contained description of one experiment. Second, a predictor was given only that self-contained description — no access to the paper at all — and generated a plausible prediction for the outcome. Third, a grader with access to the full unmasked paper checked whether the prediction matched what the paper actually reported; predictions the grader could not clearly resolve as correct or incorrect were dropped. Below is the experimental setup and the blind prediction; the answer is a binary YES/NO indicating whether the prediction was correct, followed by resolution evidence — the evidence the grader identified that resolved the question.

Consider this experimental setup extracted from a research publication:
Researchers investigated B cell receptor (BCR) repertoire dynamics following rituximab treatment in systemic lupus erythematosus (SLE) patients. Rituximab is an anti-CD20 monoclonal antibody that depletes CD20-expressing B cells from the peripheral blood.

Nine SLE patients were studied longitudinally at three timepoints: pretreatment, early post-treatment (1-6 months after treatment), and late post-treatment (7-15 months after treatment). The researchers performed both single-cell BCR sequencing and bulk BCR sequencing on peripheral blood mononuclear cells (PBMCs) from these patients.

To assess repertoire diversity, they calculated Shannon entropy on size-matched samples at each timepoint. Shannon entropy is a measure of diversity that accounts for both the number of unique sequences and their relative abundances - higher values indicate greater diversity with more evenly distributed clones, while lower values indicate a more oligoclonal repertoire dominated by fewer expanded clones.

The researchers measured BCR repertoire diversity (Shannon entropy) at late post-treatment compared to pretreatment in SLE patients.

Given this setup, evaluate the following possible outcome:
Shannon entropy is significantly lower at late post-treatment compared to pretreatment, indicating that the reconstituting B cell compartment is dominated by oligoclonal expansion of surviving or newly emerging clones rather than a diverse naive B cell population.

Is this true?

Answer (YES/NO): NO